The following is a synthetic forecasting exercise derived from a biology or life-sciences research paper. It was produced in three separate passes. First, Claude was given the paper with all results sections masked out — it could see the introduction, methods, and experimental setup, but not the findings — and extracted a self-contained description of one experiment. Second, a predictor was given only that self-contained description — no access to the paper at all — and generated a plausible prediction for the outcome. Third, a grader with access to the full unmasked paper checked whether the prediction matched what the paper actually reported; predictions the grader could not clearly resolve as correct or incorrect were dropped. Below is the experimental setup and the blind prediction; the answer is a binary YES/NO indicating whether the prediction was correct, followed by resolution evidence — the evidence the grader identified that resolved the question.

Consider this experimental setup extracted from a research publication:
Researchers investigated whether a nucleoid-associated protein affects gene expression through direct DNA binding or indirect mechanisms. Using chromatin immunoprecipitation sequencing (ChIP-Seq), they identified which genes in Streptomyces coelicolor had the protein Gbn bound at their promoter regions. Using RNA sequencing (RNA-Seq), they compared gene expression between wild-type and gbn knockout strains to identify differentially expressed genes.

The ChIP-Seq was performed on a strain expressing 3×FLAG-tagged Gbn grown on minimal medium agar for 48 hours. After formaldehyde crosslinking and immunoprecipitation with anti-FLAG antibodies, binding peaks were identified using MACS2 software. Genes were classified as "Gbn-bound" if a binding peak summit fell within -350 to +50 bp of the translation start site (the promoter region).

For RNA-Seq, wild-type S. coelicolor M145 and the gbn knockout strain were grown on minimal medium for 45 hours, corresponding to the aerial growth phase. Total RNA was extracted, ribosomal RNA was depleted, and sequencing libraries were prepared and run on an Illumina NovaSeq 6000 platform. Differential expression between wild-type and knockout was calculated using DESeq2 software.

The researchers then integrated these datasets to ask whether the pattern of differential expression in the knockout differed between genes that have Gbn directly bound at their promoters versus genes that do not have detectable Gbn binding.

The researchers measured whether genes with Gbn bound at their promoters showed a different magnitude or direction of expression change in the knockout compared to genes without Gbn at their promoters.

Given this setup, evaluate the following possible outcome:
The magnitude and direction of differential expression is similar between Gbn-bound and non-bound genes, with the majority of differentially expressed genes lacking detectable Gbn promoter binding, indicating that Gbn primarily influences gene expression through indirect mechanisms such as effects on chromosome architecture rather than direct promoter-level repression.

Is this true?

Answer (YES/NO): NO